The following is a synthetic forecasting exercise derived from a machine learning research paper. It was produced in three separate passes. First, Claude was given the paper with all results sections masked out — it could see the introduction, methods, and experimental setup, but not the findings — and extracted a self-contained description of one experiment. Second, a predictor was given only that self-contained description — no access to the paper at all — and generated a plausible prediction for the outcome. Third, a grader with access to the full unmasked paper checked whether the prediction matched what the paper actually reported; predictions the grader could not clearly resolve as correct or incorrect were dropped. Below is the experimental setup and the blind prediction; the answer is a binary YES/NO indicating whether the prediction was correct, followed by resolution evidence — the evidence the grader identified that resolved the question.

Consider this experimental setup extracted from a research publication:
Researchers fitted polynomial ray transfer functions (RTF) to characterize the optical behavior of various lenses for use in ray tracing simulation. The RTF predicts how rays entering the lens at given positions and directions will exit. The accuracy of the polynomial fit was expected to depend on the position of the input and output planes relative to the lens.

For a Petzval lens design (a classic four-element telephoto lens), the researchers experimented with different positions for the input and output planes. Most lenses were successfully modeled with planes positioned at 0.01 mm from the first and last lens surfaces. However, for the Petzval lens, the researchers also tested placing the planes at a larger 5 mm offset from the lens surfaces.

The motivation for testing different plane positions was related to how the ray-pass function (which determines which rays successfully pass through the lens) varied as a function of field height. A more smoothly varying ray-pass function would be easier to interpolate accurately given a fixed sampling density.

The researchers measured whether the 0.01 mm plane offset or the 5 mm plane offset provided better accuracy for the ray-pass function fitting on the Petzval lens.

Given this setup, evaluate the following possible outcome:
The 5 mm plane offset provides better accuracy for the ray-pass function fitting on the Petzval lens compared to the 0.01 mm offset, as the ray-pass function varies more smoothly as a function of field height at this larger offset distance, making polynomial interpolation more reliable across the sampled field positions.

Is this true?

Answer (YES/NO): YES